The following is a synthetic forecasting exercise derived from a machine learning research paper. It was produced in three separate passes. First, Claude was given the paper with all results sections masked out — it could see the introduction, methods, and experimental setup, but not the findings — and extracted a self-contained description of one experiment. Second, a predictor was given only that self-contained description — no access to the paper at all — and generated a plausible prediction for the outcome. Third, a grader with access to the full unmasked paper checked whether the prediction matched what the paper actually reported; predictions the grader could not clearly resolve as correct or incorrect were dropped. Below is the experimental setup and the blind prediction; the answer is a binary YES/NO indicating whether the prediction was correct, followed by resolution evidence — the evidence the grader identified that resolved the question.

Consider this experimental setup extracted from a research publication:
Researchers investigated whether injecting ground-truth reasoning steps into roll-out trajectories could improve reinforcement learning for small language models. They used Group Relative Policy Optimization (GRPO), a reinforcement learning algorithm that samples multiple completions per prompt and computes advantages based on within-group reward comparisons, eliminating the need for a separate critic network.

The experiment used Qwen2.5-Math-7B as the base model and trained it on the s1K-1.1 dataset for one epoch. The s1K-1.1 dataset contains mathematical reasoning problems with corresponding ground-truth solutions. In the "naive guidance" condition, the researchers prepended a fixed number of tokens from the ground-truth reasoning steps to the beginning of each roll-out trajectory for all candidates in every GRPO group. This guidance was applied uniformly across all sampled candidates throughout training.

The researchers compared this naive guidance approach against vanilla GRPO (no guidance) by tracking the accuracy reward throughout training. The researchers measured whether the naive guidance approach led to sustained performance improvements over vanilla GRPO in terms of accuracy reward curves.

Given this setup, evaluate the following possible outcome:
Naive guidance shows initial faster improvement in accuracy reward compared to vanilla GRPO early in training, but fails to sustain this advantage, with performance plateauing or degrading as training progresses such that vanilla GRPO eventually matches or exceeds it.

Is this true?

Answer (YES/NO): YES